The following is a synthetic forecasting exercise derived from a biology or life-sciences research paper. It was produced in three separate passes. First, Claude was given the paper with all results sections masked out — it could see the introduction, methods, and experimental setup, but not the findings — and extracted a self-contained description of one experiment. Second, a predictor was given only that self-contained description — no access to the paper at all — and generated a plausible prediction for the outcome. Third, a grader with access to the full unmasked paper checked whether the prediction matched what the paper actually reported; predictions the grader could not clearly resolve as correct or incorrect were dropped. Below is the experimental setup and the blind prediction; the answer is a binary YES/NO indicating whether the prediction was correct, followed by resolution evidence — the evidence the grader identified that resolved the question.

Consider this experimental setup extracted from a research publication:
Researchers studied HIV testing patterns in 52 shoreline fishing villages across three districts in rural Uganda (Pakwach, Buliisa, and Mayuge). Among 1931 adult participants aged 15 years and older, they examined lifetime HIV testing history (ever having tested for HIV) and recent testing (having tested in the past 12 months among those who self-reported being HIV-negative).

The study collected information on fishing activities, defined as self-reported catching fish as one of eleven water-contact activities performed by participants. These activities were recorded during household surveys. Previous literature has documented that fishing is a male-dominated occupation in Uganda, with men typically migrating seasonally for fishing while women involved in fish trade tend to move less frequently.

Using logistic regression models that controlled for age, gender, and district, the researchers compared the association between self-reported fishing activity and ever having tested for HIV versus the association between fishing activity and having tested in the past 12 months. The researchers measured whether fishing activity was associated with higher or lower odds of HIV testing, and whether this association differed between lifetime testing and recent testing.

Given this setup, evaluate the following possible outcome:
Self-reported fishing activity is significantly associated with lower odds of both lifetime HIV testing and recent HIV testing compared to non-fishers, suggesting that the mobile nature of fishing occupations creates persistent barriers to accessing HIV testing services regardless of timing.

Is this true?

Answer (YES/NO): NO